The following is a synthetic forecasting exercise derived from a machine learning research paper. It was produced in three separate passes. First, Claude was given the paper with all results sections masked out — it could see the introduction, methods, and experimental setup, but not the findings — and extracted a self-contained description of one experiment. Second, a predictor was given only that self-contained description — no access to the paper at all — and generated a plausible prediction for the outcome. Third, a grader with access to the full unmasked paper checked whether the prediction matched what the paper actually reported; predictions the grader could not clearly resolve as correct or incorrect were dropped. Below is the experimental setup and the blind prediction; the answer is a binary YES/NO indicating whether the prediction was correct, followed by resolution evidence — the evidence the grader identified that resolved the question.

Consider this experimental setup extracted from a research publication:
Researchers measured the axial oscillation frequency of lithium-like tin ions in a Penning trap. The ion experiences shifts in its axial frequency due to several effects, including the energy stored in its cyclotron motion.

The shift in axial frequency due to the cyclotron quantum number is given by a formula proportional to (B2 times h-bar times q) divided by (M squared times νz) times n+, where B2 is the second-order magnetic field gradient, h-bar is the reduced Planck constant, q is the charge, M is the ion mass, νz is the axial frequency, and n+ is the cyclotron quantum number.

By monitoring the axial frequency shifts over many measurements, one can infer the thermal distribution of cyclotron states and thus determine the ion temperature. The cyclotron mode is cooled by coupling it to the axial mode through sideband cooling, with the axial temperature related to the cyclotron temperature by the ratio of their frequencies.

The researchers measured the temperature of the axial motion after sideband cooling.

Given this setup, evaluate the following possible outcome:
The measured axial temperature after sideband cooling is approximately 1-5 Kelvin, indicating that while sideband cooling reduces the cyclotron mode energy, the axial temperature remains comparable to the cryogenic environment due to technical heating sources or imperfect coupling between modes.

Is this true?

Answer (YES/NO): NO